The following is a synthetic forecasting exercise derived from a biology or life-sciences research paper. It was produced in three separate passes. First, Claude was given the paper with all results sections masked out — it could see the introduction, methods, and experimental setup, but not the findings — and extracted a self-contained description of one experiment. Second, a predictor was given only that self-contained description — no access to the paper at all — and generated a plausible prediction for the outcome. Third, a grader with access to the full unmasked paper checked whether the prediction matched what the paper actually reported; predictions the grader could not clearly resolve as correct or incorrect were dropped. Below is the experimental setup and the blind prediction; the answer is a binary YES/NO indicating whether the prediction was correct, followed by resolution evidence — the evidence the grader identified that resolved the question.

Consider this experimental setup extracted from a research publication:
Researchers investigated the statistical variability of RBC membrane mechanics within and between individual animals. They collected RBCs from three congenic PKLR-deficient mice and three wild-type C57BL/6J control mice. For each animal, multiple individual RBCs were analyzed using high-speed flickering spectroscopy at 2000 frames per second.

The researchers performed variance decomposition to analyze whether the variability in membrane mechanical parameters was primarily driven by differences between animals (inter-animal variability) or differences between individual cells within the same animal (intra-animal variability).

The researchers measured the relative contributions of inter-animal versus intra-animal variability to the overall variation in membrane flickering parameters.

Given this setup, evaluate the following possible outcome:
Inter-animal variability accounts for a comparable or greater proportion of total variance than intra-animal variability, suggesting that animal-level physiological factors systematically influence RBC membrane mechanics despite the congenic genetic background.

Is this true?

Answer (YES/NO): NO